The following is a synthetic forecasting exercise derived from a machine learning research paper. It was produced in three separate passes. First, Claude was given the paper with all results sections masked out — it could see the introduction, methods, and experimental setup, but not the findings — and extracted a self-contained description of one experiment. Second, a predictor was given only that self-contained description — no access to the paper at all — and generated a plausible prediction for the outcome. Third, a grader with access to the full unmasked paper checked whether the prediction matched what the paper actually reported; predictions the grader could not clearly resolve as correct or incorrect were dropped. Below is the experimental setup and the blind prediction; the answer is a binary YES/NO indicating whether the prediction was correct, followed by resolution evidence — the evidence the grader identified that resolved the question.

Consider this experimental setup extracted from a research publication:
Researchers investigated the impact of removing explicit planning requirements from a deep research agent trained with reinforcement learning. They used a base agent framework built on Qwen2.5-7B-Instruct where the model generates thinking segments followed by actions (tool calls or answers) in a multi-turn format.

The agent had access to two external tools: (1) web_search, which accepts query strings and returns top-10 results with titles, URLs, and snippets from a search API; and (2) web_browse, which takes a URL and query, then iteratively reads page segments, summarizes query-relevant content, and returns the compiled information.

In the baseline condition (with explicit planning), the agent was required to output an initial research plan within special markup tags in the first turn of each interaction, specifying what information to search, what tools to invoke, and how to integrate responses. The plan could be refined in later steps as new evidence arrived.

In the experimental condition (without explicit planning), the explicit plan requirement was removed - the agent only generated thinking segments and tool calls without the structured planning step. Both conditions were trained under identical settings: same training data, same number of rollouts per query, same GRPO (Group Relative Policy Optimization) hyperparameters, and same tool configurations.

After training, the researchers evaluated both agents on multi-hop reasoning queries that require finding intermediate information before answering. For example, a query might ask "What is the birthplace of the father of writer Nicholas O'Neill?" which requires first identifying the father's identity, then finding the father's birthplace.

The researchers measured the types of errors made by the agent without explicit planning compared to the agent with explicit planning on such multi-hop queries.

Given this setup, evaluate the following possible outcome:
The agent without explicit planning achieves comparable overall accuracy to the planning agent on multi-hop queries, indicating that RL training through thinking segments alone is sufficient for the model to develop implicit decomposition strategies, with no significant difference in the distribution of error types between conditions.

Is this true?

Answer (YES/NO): NO